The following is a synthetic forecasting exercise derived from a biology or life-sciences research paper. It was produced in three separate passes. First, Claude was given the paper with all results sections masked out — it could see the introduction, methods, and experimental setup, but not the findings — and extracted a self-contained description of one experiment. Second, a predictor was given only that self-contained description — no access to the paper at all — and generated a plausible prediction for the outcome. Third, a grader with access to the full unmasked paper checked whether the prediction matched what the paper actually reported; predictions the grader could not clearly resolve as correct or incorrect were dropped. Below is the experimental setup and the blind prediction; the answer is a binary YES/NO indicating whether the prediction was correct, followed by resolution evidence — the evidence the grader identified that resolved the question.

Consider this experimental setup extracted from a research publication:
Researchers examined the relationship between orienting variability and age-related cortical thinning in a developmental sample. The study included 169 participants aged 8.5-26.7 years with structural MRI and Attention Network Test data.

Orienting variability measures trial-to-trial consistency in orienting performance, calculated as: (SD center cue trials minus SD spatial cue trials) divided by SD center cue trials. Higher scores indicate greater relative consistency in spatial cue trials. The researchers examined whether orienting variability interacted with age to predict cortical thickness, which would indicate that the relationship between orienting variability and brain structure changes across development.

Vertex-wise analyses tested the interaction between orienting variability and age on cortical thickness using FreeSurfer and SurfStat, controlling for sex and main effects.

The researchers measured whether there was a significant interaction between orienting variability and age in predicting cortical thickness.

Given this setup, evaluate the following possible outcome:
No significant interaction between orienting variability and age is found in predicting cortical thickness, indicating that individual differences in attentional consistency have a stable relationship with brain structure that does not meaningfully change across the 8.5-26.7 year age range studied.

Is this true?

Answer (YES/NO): NO